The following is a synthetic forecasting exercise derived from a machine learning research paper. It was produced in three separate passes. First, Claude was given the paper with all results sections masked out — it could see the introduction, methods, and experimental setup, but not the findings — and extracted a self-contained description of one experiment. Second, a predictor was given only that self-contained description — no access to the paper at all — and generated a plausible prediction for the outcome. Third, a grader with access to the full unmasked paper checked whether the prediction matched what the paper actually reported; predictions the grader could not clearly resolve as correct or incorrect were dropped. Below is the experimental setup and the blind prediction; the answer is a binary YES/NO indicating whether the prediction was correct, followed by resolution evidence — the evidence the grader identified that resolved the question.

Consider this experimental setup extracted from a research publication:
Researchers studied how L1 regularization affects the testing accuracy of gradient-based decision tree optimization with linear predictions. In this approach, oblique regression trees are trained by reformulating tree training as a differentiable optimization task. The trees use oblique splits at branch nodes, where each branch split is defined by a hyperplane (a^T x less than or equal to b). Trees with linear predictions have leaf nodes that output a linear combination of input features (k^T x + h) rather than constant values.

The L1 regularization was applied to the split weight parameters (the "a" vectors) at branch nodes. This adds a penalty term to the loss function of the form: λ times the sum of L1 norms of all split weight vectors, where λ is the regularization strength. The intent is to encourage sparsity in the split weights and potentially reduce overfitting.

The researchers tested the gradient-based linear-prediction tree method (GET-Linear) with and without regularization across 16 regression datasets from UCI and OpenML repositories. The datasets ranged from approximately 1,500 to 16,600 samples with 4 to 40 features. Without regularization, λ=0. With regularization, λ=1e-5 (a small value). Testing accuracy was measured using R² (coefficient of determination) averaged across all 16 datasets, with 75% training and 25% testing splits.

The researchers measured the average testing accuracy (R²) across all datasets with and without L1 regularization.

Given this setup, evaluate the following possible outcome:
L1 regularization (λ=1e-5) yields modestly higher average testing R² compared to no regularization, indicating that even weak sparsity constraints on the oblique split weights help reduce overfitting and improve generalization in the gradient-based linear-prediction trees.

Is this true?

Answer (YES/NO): YES